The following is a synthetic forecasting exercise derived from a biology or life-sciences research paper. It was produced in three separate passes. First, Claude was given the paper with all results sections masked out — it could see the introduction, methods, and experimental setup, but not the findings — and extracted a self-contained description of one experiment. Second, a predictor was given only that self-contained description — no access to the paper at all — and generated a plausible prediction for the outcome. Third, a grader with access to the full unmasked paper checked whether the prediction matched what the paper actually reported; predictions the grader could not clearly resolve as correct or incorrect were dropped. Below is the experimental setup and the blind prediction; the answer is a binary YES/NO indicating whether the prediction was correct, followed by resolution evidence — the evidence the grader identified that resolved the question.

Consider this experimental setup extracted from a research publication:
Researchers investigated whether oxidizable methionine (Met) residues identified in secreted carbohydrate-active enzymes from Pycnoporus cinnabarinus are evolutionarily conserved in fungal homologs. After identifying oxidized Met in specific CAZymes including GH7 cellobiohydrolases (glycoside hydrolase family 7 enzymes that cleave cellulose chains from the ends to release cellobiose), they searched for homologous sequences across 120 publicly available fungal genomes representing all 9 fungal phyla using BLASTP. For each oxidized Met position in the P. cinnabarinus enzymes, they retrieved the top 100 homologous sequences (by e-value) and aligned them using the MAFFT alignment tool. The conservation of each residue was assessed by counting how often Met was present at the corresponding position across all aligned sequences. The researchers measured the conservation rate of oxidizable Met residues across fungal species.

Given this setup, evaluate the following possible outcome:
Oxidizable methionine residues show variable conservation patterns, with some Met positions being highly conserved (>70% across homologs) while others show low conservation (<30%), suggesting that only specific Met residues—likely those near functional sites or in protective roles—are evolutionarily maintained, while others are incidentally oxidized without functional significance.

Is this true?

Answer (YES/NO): YES